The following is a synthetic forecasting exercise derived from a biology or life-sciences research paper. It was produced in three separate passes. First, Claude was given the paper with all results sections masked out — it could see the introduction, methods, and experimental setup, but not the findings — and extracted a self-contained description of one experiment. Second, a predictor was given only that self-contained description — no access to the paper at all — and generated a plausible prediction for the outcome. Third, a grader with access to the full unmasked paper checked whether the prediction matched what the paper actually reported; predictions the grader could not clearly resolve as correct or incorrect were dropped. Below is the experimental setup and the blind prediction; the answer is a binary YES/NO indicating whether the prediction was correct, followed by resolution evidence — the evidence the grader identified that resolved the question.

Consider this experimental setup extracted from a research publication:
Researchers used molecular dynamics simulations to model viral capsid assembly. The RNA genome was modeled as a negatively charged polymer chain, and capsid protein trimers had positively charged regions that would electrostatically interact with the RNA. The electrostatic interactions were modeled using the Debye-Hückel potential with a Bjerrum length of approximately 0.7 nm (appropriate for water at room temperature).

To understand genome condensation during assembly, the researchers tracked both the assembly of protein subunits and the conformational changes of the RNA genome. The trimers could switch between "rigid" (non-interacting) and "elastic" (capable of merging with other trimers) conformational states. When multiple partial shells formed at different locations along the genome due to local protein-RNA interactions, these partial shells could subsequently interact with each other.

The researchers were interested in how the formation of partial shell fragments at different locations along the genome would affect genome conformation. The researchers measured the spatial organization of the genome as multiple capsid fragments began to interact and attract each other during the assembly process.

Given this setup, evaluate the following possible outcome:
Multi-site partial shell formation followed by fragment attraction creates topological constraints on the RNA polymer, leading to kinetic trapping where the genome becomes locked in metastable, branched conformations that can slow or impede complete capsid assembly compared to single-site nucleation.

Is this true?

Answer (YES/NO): NO